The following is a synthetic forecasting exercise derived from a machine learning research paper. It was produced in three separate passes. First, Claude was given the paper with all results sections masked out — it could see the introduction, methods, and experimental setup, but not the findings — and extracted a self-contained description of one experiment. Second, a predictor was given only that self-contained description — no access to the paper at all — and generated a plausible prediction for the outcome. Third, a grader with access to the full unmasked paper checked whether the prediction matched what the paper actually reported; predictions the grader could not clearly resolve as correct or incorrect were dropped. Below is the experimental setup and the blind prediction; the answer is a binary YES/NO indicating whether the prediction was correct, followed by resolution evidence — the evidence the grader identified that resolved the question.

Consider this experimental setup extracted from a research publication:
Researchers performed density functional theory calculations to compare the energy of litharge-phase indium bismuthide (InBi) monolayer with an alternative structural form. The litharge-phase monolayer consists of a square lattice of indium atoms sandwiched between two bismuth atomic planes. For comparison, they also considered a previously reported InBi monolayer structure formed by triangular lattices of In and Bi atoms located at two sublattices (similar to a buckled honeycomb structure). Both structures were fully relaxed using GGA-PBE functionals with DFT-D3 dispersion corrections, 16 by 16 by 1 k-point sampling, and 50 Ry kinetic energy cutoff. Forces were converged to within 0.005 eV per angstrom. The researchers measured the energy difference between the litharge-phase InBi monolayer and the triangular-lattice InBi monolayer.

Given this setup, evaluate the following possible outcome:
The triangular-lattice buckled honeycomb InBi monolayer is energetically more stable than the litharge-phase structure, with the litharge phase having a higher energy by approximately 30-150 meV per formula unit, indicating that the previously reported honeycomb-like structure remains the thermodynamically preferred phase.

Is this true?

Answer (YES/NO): NO